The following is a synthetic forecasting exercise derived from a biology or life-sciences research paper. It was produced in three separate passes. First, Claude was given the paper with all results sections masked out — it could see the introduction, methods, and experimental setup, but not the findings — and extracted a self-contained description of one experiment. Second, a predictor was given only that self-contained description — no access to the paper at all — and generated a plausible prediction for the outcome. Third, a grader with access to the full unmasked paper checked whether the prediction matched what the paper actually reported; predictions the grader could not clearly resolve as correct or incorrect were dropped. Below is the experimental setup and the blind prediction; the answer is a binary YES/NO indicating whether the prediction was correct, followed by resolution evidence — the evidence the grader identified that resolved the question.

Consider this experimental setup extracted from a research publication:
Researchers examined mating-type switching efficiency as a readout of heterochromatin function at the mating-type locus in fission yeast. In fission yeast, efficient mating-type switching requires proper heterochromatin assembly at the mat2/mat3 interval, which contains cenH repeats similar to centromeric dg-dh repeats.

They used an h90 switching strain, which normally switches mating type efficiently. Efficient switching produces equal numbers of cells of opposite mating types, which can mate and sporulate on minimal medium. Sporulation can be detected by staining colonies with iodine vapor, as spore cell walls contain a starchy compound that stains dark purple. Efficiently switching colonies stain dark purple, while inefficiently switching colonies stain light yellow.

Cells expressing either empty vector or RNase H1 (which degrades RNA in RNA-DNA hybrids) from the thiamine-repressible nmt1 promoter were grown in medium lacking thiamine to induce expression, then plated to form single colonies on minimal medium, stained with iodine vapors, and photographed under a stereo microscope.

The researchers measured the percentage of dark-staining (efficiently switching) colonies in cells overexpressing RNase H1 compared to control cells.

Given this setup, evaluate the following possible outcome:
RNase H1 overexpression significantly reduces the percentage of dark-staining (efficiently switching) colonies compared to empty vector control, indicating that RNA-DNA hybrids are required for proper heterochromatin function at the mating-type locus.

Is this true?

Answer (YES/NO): YES